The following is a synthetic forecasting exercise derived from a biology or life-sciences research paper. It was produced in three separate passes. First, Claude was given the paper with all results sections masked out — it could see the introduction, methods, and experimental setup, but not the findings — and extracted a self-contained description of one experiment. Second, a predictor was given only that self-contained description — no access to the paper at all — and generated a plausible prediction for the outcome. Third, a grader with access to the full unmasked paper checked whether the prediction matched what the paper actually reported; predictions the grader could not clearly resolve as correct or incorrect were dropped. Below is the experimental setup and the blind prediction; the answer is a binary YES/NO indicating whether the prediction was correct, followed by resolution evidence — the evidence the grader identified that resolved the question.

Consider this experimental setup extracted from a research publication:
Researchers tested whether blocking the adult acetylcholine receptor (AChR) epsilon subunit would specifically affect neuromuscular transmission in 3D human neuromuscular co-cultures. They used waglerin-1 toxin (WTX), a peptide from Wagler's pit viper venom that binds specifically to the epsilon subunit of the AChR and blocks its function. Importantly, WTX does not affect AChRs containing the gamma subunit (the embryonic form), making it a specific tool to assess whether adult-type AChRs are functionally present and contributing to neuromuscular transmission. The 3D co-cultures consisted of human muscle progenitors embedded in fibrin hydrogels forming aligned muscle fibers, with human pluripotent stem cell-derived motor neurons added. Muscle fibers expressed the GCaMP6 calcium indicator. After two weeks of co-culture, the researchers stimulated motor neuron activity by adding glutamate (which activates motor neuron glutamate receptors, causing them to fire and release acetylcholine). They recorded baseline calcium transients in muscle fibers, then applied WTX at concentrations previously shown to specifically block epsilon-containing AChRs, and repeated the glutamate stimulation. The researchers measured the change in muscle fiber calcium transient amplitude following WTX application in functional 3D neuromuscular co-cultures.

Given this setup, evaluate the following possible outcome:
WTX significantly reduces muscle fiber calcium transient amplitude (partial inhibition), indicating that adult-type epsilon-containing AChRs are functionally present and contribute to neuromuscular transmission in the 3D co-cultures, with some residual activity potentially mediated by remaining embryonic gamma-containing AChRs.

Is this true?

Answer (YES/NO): YES